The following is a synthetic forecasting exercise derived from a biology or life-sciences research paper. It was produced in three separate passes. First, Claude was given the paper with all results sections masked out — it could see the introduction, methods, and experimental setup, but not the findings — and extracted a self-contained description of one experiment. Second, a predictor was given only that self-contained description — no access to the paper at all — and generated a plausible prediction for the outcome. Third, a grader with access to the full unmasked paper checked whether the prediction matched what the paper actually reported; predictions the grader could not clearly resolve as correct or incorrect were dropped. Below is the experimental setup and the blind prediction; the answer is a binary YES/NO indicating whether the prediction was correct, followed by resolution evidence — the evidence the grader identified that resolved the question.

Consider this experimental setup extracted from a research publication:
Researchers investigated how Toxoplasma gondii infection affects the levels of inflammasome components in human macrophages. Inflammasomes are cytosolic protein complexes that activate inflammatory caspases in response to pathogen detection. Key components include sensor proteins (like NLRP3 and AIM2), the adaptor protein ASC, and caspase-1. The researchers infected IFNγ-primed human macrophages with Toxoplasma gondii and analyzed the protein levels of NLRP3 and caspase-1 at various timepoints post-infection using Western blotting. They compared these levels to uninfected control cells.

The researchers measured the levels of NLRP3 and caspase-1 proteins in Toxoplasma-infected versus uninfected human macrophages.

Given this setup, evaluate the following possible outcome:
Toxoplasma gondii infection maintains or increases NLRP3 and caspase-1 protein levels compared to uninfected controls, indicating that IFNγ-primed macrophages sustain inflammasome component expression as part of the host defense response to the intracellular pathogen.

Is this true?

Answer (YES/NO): NO